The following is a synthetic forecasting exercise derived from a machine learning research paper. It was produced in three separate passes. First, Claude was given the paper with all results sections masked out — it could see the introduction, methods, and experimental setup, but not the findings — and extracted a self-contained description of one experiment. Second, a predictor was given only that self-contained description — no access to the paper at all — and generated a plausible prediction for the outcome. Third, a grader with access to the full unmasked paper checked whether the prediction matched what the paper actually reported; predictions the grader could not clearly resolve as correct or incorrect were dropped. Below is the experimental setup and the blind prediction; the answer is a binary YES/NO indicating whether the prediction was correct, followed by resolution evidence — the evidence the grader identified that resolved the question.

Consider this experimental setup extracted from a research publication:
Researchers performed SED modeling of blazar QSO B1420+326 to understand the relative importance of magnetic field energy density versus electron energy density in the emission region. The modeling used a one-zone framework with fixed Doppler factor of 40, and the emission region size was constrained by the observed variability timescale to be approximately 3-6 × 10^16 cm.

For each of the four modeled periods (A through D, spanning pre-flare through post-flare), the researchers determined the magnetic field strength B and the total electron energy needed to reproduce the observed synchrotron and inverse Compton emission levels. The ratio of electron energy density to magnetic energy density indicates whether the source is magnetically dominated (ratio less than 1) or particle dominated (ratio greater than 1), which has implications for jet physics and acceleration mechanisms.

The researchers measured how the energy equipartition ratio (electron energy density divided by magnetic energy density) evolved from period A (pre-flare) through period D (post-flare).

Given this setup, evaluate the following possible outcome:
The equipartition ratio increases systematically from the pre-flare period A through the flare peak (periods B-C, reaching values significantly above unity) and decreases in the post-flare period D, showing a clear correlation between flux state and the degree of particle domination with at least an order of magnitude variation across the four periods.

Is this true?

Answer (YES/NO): NO